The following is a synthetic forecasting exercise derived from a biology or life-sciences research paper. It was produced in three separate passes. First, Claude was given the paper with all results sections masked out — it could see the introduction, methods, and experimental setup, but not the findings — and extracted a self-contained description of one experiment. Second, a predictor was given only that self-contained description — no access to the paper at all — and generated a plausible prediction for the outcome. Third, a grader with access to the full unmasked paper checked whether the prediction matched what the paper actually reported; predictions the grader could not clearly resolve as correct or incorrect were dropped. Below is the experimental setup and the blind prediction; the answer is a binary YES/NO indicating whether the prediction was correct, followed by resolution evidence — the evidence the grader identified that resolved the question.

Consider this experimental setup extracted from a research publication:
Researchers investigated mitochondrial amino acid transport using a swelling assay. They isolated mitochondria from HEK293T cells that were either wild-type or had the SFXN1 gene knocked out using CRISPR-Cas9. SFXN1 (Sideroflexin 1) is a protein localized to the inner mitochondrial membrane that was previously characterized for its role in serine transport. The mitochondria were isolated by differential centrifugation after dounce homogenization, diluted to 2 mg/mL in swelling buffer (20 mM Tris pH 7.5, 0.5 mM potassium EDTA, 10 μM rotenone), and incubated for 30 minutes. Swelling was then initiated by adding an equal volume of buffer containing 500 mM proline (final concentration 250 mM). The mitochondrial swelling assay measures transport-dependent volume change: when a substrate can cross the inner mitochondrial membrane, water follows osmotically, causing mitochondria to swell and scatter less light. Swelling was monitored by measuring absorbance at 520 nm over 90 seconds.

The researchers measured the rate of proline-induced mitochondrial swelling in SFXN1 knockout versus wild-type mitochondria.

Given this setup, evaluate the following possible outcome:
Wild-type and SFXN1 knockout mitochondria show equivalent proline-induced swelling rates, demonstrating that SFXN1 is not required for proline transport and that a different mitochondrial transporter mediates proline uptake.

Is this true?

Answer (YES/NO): NO